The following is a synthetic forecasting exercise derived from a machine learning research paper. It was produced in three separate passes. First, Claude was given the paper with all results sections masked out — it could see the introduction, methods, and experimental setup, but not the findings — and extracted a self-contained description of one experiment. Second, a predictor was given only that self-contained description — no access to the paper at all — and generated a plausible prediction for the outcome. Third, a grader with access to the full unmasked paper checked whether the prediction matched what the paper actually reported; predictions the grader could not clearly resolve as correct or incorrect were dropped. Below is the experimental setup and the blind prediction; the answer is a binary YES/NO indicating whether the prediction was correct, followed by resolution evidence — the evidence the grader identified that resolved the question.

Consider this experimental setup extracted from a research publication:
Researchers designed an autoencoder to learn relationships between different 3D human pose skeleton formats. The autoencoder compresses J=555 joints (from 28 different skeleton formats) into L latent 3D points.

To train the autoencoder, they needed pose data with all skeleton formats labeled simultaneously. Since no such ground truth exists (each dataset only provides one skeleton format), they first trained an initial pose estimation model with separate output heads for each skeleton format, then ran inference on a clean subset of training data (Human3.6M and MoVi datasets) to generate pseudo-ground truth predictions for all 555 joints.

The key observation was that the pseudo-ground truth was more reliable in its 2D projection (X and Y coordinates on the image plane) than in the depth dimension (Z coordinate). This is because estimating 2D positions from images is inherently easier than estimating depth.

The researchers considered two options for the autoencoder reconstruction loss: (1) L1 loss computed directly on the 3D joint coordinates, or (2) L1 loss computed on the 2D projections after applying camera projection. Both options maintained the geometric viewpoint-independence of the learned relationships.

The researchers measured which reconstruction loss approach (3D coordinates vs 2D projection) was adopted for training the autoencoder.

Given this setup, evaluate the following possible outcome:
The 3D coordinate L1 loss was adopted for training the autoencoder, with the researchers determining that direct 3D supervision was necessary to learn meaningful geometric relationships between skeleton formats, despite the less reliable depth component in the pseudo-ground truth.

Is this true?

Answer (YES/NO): NO